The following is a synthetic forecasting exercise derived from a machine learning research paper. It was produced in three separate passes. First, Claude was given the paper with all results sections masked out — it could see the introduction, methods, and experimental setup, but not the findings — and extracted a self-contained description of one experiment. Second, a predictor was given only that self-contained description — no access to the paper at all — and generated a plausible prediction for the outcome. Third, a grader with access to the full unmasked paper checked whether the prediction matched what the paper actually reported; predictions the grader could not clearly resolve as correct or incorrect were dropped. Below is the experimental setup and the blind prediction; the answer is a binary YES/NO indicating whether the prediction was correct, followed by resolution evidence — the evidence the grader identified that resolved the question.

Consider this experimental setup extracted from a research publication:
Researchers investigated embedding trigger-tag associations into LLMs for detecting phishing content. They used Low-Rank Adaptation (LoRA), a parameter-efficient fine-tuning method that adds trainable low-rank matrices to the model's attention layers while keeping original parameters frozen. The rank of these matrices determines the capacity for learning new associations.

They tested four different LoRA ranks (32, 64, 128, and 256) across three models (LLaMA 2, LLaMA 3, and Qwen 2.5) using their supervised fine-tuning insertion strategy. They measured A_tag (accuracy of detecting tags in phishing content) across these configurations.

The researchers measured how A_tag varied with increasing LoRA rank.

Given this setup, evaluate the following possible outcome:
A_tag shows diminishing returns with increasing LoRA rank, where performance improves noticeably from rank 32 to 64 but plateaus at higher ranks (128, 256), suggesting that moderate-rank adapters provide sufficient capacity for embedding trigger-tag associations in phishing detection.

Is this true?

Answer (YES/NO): NO